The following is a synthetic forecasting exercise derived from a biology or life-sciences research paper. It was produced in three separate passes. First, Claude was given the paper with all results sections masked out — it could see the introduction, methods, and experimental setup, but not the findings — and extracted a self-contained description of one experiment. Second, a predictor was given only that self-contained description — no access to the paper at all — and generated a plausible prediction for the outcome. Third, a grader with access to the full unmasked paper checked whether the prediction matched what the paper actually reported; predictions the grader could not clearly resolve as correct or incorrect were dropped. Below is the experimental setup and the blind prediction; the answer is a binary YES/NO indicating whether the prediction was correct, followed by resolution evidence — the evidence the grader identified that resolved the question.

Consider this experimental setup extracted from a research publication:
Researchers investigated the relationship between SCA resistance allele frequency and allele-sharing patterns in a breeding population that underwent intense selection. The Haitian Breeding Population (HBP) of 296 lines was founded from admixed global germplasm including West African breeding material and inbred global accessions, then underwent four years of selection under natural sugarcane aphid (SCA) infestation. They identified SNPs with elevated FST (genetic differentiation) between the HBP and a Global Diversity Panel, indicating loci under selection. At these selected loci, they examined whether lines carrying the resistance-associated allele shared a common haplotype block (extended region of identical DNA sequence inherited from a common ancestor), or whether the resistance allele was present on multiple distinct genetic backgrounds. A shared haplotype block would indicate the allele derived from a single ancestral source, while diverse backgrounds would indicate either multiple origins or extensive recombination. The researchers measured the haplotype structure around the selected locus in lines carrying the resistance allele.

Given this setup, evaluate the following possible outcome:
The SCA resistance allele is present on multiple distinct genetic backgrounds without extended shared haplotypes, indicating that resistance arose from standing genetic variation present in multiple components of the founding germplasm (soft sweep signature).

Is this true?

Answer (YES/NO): NO